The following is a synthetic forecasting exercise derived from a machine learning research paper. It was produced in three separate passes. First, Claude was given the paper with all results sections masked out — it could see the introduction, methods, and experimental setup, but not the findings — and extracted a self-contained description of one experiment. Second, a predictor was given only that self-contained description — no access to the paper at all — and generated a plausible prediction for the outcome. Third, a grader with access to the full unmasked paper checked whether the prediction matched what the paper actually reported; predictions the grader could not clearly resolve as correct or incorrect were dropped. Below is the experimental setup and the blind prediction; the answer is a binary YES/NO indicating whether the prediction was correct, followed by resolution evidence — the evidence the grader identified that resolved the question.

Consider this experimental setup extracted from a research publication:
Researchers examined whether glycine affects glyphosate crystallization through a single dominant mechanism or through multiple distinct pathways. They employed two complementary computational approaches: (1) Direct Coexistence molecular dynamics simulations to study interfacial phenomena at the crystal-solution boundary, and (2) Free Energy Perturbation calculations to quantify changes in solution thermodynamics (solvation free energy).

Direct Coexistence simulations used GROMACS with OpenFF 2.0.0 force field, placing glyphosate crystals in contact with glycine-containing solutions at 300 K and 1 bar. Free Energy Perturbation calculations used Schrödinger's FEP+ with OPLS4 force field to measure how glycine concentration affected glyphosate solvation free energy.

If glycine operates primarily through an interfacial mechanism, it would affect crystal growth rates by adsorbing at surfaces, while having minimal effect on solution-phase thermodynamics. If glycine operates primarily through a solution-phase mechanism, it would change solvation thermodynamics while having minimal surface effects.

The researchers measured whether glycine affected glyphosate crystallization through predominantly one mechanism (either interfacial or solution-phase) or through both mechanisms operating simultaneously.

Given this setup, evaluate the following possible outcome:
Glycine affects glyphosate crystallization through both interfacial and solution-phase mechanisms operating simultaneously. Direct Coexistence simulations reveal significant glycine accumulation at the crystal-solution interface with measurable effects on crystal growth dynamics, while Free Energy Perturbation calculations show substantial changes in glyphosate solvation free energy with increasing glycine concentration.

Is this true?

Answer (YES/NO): YES